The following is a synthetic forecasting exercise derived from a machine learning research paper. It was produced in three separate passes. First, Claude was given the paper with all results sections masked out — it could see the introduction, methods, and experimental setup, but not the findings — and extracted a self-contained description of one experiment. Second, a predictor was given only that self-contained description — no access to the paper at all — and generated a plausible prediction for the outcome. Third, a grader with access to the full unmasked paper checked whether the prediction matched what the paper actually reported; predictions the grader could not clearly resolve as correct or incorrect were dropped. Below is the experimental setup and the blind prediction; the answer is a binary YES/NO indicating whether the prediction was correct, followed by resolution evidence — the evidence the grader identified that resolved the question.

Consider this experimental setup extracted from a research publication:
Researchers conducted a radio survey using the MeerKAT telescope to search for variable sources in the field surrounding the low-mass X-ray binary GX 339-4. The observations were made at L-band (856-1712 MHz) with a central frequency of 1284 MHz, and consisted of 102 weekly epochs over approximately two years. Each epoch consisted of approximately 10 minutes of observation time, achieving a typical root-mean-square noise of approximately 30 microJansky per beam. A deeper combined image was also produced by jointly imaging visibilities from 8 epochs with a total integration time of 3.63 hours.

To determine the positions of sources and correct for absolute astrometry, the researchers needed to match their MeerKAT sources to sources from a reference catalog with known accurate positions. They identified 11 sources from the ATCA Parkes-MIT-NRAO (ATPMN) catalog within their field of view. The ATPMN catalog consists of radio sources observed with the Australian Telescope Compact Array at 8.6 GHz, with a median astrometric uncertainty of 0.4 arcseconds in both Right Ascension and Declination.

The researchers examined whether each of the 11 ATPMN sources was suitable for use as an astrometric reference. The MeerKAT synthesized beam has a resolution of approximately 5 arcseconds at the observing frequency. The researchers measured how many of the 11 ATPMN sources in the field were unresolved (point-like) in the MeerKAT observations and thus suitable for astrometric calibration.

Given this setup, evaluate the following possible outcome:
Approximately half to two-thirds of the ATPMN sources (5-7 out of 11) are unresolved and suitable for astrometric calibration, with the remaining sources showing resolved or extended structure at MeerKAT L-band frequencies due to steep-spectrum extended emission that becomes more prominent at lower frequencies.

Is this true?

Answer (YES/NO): YES